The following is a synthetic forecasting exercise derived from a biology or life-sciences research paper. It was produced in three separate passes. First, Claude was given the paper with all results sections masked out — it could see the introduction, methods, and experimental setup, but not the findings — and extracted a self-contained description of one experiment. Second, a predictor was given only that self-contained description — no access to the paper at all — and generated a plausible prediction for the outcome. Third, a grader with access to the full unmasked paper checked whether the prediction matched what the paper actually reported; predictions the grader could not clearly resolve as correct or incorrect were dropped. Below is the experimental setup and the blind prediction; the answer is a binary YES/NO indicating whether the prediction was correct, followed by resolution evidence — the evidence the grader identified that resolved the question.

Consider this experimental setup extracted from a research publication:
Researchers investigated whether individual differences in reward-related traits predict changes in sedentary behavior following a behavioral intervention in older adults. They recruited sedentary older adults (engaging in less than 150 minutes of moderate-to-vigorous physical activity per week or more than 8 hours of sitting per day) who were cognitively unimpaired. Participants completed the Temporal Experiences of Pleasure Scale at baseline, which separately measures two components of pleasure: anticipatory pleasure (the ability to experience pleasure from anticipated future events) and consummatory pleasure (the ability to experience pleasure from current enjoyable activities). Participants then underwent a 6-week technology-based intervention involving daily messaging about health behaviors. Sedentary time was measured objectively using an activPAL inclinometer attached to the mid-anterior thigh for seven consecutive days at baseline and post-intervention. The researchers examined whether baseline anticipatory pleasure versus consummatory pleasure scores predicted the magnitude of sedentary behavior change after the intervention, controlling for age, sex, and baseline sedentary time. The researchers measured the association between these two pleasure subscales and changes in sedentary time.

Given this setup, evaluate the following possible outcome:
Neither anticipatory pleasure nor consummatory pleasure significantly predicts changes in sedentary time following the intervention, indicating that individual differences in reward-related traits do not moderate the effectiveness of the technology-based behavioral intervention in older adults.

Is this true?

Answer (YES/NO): NO